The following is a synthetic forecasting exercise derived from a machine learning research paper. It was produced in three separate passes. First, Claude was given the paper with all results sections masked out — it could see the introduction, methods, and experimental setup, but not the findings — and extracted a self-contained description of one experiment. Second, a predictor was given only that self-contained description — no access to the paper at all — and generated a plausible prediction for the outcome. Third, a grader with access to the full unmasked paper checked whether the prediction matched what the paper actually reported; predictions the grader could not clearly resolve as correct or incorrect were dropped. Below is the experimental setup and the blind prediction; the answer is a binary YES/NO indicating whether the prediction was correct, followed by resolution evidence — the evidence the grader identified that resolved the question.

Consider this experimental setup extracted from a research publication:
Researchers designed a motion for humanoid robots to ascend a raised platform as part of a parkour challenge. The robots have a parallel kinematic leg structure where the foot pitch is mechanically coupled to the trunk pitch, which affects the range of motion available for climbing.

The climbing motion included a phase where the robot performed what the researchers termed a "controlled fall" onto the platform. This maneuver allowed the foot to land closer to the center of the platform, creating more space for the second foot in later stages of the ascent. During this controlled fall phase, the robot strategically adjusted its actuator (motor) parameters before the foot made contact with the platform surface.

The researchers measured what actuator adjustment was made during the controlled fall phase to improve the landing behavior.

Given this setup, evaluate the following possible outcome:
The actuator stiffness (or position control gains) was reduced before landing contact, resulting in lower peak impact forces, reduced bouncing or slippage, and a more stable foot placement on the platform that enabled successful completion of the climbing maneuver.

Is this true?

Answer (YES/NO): NO